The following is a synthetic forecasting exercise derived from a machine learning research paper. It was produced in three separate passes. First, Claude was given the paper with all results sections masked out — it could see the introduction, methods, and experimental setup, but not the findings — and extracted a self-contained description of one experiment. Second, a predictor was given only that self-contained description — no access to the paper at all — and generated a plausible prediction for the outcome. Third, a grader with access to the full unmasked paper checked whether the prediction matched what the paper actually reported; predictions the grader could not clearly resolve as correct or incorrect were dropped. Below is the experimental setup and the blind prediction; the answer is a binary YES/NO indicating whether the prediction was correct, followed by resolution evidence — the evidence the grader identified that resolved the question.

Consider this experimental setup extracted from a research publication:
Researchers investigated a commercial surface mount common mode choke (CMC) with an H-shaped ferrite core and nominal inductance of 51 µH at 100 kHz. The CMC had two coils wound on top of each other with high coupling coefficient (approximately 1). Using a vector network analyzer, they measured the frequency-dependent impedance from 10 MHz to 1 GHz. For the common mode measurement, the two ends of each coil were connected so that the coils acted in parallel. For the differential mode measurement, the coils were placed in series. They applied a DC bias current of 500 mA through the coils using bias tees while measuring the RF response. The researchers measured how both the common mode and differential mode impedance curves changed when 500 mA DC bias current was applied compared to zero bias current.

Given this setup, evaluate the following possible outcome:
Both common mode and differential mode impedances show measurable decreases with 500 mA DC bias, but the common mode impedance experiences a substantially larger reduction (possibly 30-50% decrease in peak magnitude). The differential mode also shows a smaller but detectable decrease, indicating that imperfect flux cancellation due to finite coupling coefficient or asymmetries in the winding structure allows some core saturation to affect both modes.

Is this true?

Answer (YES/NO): NO